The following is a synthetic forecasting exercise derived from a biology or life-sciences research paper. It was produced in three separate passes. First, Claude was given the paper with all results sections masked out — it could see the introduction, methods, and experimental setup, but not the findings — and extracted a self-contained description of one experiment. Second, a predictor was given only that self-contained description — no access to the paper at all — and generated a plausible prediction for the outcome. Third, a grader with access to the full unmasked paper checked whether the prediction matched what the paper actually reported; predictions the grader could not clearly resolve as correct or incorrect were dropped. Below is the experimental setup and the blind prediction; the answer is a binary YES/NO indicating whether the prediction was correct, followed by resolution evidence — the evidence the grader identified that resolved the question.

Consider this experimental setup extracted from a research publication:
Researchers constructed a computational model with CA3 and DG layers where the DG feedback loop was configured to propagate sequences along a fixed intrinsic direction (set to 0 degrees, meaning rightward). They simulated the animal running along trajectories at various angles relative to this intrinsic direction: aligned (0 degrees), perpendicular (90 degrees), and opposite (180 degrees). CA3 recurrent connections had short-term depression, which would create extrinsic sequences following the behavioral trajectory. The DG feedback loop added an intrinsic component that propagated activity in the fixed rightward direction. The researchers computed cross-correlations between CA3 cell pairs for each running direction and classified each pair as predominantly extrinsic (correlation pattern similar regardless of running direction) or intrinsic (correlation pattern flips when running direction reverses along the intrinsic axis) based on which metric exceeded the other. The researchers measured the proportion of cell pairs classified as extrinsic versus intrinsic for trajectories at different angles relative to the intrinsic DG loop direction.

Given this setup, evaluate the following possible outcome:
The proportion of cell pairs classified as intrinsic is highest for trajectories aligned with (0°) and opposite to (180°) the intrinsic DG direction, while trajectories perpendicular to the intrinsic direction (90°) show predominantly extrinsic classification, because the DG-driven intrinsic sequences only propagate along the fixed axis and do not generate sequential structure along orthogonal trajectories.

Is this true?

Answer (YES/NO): YES